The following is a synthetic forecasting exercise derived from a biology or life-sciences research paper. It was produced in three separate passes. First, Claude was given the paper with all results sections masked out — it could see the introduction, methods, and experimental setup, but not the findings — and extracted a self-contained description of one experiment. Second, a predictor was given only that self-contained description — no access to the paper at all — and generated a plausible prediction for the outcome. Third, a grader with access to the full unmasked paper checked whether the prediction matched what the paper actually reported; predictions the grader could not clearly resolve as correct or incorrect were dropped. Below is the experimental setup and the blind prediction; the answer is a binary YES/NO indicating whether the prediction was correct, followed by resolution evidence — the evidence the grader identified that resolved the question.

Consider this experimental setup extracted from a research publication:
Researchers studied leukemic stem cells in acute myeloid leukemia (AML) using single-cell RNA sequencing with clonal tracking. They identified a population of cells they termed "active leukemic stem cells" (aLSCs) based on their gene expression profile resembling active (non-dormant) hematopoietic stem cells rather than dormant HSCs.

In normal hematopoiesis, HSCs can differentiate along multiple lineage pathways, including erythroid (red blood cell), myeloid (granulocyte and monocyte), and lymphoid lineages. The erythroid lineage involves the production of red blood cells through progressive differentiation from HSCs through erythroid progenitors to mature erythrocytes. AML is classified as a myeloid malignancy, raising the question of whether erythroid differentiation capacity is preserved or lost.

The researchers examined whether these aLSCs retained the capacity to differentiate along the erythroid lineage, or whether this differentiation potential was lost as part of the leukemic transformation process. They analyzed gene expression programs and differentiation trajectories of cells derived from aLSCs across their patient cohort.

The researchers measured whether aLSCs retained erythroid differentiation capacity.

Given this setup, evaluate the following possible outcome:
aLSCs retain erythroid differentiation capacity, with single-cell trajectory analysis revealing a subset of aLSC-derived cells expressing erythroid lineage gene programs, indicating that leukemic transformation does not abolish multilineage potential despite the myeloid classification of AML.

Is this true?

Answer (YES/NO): YES